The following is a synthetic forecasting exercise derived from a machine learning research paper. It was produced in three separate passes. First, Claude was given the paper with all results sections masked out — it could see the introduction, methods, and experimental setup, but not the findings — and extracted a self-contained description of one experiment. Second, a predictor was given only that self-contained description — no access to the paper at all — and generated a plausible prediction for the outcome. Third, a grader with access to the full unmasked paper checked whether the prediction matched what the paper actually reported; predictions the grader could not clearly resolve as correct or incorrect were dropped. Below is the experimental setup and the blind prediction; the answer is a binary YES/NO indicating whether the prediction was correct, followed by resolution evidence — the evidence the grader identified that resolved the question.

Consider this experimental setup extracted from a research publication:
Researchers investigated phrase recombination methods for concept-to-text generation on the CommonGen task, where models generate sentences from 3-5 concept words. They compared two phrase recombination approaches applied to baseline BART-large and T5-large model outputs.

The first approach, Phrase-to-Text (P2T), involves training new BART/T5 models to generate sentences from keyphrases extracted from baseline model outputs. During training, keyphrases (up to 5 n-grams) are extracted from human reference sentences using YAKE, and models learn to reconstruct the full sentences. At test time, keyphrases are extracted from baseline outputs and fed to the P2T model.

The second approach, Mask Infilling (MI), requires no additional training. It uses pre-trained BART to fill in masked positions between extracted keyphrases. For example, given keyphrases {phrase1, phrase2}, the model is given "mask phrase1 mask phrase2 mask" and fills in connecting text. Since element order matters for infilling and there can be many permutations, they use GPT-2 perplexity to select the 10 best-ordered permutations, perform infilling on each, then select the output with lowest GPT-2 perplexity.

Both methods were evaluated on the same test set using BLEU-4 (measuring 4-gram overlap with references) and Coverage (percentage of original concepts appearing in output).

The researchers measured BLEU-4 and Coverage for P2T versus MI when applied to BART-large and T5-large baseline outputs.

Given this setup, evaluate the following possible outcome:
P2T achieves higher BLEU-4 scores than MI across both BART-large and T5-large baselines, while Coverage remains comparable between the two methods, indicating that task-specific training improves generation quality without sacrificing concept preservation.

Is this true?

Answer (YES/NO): YES